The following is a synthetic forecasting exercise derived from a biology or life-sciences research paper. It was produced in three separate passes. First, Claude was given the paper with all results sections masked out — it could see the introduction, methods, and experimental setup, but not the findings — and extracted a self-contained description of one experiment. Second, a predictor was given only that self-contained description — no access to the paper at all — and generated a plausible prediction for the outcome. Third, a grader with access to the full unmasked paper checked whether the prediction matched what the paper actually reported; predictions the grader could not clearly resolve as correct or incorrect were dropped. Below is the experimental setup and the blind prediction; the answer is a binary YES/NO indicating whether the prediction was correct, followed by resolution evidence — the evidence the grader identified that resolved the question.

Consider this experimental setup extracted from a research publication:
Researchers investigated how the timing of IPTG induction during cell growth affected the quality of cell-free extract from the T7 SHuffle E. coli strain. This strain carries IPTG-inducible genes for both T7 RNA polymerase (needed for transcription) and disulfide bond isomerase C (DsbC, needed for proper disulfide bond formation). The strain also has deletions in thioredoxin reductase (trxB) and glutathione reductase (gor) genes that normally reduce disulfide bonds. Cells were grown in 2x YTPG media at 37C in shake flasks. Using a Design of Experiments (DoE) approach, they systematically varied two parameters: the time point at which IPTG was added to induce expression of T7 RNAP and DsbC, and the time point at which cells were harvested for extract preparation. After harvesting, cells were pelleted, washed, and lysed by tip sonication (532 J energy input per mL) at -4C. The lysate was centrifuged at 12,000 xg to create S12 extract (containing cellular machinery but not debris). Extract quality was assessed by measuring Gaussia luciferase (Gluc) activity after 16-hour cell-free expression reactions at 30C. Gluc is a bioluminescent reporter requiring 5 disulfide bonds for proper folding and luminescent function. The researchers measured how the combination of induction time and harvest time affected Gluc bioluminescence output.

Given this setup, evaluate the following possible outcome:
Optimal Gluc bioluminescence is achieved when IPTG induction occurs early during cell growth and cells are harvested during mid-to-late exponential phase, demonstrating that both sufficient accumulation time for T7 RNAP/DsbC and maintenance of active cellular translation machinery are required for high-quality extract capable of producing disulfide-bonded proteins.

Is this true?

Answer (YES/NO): YES